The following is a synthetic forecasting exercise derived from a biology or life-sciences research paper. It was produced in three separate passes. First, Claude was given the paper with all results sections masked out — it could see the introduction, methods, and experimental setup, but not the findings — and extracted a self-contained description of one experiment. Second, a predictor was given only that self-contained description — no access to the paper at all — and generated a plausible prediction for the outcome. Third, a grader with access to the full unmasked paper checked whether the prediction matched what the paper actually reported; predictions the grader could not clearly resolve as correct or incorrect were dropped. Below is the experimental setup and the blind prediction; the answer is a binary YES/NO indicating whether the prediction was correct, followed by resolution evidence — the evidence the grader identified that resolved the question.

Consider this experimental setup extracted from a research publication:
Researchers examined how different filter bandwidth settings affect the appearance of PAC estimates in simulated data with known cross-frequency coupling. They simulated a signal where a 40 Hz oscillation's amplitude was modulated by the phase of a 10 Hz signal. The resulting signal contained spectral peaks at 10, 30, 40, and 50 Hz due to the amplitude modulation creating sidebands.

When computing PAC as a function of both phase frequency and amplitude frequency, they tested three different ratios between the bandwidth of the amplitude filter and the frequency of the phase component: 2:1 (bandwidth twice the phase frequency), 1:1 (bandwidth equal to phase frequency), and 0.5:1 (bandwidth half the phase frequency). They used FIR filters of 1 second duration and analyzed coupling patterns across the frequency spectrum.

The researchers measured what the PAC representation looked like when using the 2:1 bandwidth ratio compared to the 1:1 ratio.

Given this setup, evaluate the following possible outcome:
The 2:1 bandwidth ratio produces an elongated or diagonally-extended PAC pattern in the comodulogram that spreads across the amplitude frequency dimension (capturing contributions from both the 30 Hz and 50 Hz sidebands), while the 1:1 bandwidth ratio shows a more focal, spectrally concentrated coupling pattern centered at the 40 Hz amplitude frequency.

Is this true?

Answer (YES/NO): NO